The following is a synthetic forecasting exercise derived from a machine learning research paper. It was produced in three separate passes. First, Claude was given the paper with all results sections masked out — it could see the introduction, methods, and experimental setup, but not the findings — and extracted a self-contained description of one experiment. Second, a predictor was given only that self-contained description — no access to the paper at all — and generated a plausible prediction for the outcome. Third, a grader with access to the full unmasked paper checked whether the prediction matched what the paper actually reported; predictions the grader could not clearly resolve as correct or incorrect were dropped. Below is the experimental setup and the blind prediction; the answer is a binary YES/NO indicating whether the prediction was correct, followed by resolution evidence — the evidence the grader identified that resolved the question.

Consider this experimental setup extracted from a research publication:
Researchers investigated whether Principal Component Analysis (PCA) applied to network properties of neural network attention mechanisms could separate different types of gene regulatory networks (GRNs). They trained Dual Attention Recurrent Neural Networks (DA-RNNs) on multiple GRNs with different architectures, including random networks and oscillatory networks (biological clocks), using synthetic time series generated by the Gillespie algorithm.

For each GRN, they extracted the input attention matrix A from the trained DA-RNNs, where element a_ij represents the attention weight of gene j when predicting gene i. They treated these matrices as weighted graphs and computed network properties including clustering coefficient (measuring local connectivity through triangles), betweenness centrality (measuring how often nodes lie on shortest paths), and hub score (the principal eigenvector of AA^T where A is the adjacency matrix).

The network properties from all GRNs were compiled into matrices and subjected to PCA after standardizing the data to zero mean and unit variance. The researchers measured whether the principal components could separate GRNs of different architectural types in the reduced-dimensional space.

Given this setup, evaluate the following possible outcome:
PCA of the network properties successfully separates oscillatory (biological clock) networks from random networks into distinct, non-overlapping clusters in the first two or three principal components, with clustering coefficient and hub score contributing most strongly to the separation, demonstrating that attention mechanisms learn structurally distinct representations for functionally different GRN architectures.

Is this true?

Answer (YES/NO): NO